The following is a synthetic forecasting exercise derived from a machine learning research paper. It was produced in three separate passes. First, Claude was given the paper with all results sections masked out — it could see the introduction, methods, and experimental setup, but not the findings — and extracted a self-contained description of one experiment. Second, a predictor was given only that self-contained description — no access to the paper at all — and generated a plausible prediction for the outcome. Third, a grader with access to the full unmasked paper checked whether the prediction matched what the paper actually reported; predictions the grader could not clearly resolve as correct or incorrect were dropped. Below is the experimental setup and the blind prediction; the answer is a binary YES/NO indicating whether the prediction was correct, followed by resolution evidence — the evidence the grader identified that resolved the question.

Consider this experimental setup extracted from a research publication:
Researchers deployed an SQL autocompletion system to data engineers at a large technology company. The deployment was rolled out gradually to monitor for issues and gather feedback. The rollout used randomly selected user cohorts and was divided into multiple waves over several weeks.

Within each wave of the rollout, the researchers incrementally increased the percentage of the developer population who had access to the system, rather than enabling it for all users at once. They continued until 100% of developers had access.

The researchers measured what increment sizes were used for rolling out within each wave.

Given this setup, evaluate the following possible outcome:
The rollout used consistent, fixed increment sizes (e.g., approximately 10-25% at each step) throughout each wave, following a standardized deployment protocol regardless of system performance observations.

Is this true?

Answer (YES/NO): YES